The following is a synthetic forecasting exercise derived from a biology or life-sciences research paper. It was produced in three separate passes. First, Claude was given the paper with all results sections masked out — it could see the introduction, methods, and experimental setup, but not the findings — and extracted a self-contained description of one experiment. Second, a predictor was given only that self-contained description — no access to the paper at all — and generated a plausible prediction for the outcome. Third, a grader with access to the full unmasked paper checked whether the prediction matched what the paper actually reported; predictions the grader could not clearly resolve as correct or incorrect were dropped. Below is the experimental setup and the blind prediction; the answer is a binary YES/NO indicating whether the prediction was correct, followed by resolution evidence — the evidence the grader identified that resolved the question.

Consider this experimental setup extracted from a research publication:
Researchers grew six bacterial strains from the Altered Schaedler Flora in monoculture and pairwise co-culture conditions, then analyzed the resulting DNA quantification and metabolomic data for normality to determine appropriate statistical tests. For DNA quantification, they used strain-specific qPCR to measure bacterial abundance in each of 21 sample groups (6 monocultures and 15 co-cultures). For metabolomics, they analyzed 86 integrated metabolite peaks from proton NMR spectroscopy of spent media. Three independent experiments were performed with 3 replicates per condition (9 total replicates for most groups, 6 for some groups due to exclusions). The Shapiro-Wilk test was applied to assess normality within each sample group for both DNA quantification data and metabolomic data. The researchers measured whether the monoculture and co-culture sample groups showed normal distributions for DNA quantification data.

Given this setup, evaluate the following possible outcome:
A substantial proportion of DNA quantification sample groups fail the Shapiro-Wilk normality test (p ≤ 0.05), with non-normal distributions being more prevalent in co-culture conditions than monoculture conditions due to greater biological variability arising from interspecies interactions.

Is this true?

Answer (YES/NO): YES